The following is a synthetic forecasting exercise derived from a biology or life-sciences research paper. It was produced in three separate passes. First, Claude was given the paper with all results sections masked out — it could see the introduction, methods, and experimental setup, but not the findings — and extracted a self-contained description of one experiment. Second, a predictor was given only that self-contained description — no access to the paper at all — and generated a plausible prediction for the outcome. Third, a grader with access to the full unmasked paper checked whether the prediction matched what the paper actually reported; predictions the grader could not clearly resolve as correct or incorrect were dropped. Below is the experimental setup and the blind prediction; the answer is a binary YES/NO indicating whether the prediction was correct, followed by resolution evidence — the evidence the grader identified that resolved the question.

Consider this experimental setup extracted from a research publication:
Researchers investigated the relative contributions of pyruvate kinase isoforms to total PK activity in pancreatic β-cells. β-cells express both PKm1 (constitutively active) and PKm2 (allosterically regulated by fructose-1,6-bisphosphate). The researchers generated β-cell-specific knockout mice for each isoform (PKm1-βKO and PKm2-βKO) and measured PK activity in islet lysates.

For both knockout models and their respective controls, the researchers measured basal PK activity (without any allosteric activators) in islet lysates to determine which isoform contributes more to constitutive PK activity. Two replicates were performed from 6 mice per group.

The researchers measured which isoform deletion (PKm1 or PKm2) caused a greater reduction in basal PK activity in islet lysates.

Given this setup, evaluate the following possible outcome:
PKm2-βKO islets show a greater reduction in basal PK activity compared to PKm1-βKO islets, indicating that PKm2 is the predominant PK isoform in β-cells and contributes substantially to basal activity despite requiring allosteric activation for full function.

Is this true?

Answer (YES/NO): NO